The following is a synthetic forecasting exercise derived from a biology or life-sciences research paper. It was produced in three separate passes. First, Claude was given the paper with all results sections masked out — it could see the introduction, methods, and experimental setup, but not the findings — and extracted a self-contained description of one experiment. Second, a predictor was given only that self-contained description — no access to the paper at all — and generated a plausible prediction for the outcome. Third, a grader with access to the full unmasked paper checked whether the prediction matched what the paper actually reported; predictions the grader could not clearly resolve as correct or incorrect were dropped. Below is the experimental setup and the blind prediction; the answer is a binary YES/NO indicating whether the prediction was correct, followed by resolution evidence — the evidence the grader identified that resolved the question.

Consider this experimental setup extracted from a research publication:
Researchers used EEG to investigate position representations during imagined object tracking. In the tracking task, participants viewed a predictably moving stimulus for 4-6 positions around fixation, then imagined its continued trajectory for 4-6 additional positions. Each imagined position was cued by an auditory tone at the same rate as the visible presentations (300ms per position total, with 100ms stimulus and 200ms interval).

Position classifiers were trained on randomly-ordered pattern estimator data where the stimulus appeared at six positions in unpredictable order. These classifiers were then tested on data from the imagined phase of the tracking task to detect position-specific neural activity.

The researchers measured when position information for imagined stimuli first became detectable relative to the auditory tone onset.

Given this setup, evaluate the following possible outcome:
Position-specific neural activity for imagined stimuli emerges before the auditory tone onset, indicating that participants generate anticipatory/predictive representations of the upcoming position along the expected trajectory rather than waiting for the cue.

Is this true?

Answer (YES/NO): YES